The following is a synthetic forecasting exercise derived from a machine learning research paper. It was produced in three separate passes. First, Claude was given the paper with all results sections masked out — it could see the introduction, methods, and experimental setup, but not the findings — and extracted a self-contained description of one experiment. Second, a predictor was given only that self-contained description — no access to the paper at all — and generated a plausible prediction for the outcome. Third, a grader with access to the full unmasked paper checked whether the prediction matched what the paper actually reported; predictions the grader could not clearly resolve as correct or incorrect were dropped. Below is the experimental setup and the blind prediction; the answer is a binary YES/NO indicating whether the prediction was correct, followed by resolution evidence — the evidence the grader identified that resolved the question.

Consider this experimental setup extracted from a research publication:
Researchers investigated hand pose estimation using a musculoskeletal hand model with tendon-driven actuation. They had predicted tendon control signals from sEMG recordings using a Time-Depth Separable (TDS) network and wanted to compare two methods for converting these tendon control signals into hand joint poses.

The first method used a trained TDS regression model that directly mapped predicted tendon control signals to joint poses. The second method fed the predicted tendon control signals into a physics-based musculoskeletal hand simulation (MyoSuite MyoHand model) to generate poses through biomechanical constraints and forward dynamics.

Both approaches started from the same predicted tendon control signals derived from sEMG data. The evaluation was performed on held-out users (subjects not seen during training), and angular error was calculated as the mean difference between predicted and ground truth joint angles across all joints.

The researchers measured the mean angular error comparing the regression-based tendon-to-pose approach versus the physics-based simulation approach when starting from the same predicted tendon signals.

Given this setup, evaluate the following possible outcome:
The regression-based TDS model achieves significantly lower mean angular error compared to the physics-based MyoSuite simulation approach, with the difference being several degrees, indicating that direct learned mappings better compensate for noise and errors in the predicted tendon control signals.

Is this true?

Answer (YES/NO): NO